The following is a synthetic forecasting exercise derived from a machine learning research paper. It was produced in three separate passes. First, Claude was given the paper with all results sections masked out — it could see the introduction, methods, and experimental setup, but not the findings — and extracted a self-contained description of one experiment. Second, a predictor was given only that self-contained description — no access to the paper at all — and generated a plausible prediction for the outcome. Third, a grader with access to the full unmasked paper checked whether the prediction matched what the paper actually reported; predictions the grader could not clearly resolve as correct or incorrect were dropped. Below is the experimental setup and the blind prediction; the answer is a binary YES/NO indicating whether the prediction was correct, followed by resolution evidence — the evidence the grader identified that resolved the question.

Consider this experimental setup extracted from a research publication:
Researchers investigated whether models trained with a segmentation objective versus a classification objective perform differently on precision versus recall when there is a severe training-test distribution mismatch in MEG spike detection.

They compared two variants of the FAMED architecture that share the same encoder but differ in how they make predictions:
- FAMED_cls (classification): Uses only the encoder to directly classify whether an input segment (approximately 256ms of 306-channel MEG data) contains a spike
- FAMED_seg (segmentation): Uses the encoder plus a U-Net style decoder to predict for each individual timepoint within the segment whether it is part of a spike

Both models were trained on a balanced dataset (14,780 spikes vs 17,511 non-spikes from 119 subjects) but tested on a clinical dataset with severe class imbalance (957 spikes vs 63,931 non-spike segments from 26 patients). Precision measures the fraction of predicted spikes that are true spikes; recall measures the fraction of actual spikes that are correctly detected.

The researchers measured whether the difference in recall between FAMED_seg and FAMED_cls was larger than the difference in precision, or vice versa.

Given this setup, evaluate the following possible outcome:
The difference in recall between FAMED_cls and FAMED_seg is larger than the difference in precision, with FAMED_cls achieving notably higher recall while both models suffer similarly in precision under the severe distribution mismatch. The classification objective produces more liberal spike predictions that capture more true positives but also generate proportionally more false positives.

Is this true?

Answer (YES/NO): NO